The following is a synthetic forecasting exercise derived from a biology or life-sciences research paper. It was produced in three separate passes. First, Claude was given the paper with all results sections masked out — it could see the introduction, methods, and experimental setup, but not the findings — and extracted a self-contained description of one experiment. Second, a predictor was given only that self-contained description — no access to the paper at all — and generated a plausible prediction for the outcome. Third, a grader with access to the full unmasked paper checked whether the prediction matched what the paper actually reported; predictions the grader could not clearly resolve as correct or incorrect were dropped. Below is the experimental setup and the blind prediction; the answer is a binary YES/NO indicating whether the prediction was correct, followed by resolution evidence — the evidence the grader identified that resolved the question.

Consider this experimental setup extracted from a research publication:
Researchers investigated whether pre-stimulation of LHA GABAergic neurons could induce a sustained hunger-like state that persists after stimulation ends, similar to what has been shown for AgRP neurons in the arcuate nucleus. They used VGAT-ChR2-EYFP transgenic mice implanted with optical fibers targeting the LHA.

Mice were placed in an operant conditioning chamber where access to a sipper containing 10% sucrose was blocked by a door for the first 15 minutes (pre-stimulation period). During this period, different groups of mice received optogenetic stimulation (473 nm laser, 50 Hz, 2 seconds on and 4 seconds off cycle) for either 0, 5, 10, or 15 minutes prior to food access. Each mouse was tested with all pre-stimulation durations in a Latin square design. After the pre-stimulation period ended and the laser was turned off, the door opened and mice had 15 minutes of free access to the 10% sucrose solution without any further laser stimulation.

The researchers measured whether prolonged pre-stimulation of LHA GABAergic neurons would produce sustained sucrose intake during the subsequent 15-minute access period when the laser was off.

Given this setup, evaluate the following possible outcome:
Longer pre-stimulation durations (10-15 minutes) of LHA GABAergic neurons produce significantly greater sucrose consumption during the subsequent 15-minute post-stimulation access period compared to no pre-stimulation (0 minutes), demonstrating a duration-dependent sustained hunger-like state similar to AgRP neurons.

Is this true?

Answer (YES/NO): NO